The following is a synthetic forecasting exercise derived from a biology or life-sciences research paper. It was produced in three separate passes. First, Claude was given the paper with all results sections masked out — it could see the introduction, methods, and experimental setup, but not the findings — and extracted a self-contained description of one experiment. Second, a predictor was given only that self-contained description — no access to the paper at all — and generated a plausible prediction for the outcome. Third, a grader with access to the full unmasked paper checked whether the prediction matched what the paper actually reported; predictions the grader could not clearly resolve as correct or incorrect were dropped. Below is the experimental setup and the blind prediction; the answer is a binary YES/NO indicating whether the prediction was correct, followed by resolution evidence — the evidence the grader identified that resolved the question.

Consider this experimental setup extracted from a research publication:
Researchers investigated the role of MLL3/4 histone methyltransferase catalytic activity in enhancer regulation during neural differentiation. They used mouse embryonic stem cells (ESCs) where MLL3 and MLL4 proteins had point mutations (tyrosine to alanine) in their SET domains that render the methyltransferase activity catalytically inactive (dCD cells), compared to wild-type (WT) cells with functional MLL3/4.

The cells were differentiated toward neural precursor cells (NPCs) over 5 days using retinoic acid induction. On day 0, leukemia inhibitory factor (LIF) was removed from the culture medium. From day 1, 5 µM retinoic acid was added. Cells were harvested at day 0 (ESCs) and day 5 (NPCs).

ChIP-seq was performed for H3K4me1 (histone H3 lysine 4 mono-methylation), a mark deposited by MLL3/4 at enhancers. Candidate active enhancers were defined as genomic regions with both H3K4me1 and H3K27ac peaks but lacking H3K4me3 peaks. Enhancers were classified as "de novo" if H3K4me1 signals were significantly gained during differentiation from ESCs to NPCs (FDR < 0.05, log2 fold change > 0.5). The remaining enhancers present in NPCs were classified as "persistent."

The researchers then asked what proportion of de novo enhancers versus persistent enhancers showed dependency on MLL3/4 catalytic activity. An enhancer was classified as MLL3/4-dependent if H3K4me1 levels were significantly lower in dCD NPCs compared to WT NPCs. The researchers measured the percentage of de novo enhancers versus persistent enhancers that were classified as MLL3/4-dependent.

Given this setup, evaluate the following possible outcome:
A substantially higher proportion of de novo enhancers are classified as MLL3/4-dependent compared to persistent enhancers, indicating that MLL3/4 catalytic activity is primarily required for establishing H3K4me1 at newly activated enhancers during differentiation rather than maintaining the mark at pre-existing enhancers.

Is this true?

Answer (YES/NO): YES